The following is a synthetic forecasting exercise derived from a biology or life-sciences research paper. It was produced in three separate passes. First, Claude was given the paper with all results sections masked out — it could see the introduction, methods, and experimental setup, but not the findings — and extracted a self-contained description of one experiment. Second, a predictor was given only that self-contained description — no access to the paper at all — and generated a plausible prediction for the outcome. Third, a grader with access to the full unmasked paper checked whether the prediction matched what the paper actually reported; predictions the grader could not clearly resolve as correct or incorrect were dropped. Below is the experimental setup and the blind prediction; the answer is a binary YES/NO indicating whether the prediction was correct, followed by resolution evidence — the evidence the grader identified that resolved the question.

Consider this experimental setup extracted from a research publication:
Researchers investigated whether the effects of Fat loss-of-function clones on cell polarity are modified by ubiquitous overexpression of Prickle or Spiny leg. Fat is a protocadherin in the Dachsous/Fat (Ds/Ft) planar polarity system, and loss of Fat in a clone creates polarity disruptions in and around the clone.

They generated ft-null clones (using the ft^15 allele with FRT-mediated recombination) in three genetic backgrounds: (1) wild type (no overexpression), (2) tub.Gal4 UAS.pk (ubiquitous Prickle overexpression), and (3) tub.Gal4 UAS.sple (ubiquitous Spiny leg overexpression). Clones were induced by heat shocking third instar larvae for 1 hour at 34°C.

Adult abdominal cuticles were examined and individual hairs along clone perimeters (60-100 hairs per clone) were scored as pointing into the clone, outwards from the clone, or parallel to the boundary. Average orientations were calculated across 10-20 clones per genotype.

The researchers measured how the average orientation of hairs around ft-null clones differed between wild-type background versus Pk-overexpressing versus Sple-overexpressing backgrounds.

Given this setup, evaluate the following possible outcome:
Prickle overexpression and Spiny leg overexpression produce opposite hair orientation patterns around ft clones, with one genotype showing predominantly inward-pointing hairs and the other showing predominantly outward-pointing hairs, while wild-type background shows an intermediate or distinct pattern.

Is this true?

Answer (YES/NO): YES